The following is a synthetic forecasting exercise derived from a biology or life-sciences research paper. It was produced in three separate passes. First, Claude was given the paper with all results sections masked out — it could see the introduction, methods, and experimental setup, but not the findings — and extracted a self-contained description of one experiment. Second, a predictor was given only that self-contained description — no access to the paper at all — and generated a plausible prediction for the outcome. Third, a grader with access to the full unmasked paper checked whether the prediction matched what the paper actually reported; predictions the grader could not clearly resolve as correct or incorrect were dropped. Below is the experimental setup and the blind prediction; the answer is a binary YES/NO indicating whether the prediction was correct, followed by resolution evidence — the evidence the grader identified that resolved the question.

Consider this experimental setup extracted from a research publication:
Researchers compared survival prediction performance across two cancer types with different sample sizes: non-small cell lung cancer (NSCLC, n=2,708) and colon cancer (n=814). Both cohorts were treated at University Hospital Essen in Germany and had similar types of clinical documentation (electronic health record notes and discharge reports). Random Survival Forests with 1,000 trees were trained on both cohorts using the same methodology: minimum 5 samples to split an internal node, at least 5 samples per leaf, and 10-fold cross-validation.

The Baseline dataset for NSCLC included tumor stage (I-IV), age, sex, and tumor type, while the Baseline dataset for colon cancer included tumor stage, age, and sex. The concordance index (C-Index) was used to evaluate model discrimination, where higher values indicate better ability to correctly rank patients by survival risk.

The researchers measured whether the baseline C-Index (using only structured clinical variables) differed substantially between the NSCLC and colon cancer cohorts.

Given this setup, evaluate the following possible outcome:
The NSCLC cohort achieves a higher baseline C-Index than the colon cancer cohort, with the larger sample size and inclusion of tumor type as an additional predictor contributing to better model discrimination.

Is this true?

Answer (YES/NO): NO